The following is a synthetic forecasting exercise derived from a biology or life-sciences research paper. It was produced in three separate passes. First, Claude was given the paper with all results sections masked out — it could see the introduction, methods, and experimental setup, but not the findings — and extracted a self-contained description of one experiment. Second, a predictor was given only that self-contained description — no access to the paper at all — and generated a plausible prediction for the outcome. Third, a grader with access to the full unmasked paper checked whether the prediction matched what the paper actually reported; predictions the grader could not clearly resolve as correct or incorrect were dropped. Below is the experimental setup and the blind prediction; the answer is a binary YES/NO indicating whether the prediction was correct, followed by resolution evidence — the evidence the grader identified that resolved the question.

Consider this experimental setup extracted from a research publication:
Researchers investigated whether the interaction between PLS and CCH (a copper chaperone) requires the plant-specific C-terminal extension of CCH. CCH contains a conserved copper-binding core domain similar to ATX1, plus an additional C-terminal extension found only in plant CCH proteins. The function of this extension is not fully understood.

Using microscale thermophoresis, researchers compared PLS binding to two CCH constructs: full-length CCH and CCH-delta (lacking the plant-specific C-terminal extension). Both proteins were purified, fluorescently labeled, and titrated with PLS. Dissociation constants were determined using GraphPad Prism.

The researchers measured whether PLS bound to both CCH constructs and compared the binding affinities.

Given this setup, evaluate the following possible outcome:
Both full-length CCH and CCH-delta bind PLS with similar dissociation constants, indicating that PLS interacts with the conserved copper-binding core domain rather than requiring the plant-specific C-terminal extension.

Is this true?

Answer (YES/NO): YES